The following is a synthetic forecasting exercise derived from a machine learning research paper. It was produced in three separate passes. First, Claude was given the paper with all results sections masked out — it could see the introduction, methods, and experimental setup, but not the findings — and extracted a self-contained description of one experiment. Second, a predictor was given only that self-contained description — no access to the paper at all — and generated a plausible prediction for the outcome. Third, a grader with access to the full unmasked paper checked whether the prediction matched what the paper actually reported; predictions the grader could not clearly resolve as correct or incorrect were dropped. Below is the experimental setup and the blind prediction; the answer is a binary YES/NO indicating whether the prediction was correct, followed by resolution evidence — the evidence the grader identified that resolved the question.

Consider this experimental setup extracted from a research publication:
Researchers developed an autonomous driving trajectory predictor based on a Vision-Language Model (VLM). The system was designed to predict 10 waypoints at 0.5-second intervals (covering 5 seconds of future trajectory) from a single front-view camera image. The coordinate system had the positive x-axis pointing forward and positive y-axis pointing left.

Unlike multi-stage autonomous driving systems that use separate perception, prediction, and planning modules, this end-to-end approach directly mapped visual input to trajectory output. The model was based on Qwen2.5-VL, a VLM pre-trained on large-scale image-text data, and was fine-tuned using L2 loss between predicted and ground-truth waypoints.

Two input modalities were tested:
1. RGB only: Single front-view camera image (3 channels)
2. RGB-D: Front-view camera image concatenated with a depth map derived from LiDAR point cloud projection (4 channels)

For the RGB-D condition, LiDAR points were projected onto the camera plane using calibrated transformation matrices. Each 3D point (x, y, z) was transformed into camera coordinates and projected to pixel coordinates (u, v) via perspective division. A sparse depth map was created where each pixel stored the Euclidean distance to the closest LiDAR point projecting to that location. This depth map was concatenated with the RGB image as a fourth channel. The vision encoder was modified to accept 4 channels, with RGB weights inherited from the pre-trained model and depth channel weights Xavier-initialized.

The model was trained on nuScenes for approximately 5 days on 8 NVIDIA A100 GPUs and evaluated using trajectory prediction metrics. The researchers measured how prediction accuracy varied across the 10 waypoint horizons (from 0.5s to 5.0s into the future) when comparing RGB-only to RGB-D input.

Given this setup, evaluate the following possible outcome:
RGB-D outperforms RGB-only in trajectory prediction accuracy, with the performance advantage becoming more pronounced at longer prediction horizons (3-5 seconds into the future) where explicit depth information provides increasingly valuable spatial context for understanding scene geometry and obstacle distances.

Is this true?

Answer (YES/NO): NO